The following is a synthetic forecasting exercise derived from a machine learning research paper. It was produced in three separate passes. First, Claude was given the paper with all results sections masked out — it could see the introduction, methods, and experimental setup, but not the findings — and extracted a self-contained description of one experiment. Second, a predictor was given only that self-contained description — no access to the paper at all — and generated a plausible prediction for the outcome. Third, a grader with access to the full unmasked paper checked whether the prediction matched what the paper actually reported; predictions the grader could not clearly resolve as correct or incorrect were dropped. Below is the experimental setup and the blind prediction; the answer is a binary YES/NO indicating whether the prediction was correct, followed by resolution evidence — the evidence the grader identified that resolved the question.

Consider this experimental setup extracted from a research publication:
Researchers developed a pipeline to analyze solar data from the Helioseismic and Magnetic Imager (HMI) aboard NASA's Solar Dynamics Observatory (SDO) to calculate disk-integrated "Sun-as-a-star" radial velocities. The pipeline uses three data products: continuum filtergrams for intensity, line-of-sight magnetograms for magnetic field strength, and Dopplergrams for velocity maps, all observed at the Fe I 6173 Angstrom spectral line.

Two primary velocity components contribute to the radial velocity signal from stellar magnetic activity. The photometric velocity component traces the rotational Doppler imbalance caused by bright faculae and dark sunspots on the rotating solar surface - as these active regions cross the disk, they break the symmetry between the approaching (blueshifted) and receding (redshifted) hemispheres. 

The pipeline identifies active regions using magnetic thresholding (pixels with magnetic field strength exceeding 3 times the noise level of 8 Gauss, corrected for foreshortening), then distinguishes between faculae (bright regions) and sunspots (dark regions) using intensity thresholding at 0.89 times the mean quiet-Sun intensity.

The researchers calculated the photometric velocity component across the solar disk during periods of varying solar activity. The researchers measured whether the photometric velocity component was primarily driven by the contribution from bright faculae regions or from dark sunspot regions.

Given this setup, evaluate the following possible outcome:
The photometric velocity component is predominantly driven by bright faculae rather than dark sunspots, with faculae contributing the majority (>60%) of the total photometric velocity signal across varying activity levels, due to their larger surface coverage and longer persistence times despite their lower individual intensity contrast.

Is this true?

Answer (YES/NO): NO